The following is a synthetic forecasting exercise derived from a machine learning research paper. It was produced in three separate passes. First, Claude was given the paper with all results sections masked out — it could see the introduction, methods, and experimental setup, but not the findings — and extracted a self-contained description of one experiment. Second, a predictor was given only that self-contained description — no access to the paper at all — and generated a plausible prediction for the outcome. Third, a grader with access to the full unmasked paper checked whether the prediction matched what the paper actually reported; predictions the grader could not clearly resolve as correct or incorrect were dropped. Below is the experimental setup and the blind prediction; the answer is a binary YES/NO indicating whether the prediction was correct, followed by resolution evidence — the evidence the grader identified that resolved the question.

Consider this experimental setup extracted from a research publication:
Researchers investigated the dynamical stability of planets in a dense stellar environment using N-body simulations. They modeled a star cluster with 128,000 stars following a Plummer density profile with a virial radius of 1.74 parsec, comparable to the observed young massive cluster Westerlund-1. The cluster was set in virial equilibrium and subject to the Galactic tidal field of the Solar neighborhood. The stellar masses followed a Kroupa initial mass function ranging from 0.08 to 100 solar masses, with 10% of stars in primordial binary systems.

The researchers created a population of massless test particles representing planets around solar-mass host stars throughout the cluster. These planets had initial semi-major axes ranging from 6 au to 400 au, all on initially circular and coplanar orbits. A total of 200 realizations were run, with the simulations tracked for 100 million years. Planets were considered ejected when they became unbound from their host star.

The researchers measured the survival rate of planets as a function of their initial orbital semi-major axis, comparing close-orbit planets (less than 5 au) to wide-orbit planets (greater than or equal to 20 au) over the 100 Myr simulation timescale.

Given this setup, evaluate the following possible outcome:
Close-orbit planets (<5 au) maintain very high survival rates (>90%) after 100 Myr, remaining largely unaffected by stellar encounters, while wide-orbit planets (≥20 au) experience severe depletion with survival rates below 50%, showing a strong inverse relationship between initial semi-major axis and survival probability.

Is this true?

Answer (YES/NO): NO